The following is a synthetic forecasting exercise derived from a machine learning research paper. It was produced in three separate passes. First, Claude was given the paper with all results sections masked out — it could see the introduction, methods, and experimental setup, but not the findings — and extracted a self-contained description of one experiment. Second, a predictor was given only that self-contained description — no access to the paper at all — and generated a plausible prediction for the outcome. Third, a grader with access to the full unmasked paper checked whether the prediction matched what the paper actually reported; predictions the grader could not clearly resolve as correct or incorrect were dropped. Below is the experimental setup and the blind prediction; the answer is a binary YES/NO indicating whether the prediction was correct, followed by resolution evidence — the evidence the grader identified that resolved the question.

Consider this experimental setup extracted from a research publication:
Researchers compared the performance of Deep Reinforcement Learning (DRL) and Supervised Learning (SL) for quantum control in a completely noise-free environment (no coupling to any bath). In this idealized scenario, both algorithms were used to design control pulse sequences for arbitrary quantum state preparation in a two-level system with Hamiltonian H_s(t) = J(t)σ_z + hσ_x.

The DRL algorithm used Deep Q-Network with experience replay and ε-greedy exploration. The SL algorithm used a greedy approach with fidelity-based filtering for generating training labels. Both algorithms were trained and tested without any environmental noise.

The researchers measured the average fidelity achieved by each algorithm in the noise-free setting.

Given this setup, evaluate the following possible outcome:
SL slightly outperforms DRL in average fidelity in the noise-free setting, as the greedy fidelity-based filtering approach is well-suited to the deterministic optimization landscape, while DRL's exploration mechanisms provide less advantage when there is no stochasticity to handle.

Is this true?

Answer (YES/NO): NO